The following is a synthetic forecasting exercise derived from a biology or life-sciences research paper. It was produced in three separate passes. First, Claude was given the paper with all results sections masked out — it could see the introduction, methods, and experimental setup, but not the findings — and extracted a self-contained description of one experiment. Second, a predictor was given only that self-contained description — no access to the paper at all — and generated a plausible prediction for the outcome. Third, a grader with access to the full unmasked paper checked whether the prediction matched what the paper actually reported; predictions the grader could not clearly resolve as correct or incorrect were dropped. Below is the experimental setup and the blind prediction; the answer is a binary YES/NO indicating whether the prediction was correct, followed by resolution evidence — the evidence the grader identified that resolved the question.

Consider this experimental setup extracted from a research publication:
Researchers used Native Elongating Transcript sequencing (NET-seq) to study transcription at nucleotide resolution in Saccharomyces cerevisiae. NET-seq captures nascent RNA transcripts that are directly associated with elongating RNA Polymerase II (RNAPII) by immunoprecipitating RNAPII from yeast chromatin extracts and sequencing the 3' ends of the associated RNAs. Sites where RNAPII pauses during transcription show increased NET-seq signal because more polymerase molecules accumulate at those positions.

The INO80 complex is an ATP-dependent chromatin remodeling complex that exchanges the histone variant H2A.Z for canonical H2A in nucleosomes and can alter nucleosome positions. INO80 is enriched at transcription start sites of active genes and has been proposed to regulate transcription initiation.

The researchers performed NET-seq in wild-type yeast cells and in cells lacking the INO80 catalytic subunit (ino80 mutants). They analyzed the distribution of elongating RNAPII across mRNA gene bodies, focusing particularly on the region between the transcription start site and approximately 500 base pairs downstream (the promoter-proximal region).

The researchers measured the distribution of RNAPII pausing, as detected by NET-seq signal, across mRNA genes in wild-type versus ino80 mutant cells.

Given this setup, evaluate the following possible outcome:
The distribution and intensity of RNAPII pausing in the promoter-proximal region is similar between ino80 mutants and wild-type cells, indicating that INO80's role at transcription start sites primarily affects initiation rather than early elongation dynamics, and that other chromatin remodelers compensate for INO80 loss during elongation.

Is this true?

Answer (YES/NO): NO